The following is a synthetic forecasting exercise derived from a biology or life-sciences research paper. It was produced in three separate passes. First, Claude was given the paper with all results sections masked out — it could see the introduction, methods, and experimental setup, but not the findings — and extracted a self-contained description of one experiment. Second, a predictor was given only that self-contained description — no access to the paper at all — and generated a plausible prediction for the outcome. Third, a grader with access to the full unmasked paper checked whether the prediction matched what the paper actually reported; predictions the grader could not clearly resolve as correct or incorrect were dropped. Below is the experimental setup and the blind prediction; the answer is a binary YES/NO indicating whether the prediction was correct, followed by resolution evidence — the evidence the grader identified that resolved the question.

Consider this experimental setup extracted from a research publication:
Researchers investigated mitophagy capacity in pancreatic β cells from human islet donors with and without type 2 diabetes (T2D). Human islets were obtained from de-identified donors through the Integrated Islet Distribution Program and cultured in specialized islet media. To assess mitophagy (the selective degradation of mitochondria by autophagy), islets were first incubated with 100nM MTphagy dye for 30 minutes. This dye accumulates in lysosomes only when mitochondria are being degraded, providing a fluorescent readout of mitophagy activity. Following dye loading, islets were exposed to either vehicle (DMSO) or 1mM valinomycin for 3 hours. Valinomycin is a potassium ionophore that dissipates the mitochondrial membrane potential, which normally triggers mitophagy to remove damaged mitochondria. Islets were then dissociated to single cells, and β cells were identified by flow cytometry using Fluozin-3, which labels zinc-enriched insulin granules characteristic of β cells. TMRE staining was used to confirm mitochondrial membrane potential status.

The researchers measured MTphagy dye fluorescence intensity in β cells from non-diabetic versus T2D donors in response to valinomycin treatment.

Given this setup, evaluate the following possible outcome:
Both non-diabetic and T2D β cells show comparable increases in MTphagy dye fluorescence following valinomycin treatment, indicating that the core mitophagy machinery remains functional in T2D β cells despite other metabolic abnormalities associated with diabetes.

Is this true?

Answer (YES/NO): NO